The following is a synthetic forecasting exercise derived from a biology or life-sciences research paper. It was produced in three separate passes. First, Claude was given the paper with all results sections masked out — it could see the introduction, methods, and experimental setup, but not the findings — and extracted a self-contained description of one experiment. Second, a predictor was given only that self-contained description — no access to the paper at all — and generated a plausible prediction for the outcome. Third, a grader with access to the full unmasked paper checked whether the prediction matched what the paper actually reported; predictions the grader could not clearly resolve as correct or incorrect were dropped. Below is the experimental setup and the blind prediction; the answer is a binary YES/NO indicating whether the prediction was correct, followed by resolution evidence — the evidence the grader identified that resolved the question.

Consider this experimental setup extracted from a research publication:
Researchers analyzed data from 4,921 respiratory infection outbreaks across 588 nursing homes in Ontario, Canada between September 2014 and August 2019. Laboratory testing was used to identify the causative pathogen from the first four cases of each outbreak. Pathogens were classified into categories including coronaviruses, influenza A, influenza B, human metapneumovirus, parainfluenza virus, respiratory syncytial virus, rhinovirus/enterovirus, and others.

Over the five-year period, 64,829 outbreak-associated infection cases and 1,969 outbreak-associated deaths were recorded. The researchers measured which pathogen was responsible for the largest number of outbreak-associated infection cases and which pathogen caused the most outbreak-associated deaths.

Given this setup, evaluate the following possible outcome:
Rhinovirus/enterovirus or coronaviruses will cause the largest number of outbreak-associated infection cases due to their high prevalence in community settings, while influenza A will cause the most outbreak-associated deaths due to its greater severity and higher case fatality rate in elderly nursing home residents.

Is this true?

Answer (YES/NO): NO